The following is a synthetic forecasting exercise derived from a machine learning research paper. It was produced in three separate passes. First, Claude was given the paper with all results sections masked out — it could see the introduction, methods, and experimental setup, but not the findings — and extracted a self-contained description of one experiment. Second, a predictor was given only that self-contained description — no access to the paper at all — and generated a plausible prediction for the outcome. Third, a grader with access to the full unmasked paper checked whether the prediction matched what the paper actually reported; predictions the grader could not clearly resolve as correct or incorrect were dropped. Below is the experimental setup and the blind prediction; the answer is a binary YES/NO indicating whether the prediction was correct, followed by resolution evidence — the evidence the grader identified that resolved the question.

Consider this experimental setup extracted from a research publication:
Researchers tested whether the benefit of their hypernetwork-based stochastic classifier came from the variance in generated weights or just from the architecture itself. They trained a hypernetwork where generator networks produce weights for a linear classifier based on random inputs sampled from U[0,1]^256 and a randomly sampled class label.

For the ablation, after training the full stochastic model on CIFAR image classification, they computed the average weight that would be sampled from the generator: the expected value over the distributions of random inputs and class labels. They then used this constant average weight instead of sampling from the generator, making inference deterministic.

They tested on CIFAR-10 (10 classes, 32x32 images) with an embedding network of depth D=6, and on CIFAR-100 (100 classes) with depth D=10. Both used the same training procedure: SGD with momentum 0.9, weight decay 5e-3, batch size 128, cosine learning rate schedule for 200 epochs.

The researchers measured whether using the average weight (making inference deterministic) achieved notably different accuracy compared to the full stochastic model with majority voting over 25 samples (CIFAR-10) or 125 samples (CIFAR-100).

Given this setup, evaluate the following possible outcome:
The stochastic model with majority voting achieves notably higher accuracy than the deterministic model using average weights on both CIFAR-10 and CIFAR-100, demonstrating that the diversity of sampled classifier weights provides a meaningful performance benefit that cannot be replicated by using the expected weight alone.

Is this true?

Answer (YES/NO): NO